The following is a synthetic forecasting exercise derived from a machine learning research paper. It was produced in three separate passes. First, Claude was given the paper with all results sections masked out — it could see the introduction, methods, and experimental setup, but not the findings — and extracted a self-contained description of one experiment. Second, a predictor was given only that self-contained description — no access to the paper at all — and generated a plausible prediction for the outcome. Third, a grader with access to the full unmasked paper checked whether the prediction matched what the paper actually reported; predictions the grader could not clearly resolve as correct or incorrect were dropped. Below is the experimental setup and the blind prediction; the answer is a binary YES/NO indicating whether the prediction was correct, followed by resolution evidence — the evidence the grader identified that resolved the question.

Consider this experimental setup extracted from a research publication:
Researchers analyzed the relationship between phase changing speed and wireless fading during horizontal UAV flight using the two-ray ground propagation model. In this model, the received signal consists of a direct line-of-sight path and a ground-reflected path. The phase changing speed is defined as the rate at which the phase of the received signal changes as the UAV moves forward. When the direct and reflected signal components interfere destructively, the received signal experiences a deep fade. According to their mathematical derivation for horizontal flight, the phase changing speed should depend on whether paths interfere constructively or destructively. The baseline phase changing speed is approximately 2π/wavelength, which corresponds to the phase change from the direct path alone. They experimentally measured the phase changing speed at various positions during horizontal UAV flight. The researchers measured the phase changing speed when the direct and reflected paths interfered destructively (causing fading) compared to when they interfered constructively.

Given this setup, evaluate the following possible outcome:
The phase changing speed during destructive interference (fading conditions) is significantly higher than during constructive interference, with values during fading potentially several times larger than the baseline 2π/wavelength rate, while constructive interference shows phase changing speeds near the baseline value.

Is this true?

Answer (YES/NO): YES